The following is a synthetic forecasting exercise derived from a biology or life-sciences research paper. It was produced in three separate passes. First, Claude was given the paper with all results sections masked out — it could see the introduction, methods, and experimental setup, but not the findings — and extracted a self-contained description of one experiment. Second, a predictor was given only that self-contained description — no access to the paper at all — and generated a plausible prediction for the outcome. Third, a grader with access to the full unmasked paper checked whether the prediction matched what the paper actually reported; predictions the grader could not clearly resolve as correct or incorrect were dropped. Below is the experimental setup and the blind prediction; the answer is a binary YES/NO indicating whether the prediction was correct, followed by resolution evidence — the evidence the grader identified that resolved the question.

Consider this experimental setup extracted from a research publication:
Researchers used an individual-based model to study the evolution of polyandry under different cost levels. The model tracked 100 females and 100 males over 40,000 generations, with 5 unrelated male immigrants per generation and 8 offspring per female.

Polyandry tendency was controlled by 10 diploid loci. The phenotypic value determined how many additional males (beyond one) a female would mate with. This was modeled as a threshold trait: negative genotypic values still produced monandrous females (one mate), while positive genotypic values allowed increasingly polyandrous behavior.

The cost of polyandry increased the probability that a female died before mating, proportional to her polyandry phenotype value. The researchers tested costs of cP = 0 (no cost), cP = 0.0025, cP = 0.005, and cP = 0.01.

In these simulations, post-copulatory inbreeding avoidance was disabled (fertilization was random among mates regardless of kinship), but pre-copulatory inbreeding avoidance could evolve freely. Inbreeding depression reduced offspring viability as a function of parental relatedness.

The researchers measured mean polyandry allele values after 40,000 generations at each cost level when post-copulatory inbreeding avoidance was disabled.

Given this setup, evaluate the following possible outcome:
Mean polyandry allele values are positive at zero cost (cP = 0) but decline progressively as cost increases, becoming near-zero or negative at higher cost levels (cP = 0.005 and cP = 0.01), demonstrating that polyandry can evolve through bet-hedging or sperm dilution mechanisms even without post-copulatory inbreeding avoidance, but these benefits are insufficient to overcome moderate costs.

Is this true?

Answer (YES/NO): NO